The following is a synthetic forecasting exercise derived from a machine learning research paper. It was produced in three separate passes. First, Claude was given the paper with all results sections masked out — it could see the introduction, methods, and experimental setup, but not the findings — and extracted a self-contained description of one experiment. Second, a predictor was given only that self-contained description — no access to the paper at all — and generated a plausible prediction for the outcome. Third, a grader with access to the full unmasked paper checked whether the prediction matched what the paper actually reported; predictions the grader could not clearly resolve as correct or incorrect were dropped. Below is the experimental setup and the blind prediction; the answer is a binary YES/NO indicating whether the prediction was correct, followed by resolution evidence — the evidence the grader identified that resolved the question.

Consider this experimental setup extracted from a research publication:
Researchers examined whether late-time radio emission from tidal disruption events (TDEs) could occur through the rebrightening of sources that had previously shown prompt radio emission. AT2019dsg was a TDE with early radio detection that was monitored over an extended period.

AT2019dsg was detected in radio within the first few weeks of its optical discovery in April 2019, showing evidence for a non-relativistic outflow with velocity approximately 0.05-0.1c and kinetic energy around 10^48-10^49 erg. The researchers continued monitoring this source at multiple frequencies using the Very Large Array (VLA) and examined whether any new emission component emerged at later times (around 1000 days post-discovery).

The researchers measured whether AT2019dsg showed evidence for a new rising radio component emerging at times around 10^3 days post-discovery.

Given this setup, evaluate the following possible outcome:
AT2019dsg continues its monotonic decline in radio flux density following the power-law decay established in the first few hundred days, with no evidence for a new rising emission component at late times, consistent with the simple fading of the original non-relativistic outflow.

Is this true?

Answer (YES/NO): NO